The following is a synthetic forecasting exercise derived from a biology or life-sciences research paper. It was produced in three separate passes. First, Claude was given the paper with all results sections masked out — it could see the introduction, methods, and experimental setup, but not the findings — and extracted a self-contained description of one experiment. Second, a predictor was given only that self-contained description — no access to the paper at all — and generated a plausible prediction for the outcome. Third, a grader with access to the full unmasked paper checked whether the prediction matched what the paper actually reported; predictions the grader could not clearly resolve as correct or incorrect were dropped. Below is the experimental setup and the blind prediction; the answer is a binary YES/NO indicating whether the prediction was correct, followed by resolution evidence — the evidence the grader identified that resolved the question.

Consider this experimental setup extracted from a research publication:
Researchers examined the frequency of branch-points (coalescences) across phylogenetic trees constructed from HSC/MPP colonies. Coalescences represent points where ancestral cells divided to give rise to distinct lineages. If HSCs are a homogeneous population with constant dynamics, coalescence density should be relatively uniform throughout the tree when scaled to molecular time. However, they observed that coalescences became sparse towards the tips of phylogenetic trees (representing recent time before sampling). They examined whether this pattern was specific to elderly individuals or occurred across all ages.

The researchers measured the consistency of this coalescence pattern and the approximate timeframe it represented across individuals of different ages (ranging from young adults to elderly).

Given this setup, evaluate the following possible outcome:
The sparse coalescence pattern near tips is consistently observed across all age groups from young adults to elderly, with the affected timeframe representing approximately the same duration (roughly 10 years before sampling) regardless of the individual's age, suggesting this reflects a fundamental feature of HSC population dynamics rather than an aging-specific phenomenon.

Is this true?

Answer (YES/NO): YES